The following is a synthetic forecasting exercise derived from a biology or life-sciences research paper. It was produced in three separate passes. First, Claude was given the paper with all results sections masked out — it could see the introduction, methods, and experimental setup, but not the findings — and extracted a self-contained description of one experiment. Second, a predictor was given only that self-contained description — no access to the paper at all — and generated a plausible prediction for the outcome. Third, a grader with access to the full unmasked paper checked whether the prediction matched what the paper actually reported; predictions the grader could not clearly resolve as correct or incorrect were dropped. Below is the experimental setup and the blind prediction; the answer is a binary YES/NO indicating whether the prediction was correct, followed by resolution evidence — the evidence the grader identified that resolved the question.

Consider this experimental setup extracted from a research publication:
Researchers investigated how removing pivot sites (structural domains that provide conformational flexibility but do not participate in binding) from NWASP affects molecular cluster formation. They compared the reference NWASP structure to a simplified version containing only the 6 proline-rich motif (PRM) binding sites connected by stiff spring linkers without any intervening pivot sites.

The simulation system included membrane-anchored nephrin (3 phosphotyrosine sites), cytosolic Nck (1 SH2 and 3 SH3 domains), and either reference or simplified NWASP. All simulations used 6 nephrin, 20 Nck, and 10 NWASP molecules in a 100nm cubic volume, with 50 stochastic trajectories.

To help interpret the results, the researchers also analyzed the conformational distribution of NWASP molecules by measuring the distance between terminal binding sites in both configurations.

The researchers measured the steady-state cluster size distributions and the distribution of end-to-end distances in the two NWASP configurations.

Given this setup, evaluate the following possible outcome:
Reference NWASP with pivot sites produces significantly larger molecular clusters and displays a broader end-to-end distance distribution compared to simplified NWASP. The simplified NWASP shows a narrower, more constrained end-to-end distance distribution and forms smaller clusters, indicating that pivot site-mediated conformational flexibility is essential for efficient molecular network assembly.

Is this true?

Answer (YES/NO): NO